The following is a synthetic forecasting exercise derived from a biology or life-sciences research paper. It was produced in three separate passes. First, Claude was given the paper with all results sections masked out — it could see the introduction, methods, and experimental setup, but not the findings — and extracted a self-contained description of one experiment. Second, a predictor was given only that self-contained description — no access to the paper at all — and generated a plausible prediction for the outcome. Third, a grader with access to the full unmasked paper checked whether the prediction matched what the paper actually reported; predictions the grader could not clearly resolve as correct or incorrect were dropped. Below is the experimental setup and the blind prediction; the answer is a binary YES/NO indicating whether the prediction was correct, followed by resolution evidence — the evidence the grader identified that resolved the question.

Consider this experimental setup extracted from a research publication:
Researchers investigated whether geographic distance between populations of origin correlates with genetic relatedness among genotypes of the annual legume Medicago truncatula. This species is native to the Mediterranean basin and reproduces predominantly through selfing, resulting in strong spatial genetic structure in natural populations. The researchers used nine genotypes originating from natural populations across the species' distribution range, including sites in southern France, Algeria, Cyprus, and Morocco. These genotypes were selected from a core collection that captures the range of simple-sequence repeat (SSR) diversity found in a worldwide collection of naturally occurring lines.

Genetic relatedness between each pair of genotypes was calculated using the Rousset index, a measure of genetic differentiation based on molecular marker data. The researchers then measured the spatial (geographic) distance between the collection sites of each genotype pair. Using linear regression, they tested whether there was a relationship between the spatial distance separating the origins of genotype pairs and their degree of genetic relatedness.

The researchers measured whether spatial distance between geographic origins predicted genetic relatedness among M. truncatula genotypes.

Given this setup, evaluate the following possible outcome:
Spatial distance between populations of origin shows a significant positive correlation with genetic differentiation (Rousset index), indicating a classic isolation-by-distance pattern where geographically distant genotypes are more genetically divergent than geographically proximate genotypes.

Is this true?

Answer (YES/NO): NO